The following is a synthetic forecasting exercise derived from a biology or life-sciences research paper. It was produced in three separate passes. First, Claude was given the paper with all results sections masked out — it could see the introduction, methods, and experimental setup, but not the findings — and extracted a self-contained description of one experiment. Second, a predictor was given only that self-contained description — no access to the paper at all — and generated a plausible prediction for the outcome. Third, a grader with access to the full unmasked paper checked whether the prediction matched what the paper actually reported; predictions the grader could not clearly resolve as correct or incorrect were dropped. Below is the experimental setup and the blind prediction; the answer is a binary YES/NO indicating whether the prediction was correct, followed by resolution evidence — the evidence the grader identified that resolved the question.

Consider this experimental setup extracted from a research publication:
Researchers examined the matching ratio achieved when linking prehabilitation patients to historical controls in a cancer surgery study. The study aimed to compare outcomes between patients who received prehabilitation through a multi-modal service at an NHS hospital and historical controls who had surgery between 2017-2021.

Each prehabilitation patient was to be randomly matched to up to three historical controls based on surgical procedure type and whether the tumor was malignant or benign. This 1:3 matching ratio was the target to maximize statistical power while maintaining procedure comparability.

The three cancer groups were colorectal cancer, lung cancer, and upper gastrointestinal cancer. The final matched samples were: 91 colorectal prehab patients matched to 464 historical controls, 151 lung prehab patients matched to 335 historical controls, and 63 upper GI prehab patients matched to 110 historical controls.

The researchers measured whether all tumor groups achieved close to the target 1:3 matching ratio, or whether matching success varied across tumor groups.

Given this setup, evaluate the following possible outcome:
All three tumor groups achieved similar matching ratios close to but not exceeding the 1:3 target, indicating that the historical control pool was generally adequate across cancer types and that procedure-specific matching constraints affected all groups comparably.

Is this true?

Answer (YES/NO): NO